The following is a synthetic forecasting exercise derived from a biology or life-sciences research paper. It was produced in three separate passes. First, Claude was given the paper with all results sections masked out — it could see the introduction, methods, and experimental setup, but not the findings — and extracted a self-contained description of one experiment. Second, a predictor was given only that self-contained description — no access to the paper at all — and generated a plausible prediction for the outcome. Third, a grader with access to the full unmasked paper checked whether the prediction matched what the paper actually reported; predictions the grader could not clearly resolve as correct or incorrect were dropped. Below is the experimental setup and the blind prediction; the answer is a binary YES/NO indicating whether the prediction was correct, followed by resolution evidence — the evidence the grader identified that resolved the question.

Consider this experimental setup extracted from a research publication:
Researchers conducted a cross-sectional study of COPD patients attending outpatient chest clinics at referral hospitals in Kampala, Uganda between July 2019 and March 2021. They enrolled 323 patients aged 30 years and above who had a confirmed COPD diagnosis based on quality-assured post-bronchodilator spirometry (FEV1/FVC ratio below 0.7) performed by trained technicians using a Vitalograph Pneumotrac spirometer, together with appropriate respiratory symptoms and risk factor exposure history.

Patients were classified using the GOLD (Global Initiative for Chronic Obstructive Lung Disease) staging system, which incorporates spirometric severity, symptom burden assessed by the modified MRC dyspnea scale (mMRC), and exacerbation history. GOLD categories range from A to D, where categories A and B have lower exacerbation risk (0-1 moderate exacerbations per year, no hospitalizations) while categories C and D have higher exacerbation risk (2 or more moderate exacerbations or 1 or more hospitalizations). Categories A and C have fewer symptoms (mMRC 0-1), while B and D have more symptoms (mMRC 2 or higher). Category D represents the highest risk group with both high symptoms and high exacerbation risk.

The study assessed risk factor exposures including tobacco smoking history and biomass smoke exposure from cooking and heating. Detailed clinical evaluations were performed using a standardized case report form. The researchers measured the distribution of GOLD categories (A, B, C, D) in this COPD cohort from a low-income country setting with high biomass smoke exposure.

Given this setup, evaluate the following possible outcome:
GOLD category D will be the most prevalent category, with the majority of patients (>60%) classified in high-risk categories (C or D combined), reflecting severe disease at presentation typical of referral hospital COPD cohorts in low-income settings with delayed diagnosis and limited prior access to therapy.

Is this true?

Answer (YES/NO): YES